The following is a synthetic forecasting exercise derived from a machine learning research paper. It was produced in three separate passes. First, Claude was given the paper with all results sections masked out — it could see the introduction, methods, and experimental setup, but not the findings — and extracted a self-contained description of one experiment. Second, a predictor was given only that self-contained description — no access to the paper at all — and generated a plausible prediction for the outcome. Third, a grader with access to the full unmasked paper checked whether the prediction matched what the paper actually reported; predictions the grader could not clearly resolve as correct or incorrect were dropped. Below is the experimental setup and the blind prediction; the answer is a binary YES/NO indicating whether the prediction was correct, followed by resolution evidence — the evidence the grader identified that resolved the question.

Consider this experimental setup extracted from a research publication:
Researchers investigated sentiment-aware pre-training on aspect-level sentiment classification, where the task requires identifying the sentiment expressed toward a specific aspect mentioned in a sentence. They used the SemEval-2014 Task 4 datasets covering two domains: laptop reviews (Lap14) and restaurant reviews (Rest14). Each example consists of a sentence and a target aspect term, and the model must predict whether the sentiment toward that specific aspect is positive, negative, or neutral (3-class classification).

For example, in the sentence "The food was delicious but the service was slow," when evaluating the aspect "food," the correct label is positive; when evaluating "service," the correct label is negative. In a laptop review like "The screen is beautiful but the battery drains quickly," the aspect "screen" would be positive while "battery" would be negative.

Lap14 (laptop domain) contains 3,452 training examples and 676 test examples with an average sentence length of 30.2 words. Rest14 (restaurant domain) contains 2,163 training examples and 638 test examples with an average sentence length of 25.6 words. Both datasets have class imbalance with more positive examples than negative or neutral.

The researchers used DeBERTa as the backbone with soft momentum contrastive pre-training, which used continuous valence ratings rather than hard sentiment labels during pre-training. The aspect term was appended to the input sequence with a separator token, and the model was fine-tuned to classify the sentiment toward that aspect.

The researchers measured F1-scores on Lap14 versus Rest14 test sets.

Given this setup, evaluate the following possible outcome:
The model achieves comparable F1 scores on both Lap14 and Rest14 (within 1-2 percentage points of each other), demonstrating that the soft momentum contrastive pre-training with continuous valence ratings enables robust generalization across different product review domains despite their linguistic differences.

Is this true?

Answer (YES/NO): NO